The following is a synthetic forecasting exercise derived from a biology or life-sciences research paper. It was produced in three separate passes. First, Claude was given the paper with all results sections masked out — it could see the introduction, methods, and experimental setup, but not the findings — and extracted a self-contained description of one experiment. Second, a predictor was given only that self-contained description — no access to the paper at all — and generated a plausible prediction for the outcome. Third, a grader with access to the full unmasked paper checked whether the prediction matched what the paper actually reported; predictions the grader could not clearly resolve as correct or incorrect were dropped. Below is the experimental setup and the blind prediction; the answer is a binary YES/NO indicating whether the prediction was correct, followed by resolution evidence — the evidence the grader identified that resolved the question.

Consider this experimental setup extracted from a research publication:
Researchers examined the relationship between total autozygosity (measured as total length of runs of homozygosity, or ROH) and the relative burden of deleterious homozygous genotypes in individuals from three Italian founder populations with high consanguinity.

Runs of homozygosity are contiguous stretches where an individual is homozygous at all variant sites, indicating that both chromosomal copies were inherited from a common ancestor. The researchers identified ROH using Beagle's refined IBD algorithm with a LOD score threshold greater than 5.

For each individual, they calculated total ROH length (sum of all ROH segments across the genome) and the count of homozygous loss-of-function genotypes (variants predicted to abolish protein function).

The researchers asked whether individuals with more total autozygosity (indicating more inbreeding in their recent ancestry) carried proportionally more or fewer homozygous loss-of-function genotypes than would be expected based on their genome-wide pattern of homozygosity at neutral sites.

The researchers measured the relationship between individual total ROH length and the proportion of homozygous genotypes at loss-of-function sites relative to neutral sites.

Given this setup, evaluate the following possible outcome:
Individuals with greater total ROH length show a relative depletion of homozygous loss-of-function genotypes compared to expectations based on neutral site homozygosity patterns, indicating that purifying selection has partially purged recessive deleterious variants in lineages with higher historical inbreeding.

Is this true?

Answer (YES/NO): YES